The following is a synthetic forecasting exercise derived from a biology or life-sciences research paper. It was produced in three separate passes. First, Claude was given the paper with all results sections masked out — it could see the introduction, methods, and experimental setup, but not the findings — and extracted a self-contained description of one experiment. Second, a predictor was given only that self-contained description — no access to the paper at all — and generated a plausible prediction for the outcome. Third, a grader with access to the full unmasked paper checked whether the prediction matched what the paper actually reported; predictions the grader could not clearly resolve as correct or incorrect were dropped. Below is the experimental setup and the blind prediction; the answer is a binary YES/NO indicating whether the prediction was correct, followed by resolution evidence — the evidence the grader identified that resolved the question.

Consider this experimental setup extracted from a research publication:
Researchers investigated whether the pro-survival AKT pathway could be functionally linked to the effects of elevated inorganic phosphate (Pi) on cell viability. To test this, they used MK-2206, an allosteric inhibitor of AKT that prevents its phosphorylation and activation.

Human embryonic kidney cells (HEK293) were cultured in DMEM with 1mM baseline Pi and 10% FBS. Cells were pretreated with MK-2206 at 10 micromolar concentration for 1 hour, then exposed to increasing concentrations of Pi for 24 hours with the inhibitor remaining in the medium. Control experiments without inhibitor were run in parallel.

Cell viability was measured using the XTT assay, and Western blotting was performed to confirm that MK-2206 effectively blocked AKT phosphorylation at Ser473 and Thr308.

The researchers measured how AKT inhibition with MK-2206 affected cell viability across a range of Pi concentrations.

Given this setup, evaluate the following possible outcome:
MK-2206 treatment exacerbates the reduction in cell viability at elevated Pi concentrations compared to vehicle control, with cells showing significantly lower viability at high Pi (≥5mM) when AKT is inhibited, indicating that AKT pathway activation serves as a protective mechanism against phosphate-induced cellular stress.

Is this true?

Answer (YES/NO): YES